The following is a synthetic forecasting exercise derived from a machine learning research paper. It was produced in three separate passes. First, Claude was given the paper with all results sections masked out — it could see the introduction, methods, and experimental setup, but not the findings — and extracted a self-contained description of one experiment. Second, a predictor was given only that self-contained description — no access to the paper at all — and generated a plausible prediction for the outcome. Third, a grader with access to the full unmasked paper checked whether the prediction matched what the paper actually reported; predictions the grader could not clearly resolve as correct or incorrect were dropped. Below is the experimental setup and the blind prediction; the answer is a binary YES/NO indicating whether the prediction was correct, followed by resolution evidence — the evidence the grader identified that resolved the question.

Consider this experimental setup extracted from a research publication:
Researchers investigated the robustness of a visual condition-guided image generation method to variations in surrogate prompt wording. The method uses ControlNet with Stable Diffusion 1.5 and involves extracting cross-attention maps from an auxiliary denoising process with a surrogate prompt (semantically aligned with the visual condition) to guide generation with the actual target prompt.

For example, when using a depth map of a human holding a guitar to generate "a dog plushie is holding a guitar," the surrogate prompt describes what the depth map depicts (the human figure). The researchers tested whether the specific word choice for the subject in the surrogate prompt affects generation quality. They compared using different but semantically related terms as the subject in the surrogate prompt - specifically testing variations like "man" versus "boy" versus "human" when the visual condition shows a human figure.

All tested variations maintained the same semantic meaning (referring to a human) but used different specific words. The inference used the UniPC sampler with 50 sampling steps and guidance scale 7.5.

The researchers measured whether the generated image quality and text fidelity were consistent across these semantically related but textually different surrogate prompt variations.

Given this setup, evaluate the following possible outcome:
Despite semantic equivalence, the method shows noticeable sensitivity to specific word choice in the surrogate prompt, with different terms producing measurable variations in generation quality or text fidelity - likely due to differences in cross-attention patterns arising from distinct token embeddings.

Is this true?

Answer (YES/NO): NO